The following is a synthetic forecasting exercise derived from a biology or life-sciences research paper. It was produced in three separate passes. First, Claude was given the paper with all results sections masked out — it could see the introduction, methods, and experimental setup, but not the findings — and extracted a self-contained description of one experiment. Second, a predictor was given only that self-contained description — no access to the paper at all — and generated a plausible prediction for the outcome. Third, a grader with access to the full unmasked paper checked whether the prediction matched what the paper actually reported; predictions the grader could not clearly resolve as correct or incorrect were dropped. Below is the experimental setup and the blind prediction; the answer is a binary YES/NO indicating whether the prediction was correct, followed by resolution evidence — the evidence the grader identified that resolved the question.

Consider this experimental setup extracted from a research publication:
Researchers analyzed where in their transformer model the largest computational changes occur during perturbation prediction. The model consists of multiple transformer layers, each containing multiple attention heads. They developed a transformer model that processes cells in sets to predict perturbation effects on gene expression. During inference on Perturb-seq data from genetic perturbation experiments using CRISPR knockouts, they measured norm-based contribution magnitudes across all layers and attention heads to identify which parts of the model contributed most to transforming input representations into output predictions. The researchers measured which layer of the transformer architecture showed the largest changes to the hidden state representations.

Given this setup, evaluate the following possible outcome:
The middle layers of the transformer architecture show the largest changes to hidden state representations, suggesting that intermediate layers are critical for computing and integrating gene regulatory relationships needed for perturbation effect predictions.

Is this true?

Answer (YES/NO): NO